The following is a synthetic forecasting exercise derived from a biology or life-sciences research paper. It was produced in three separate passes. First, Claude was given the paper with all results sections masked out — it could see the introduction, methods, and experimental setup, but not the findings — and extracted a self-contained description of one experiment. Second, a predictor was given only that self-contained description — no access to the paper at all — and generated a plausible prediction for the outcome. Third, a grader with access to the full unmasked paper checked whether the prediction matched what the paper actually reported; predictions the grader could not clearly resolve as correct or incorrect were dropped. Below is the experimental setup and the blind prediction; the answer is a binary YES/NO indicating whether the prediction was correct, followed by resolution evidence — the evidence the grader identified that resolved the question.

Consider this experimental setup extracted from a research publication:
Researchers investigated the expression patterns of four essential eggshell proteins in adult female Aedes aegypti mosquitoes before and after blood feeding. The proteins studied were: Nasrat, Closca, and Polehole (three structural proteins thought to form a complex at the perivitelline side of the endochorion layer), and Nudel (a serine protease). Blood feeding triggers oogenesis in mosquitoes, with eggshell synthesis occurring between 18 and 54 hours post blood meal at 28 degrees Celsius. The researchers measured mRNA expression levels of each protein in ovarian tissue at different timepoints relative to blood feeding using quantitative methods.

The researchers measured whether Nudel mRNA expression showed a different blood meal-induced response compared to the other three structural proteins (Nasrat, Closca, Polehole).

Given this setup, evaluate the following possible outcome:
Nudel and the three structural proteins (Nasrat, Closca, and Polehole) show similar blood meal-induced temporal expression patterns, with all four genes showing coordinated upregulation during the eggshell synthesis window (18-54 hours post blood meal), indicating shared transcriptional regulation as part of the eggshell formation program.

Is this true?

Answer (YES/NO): NO